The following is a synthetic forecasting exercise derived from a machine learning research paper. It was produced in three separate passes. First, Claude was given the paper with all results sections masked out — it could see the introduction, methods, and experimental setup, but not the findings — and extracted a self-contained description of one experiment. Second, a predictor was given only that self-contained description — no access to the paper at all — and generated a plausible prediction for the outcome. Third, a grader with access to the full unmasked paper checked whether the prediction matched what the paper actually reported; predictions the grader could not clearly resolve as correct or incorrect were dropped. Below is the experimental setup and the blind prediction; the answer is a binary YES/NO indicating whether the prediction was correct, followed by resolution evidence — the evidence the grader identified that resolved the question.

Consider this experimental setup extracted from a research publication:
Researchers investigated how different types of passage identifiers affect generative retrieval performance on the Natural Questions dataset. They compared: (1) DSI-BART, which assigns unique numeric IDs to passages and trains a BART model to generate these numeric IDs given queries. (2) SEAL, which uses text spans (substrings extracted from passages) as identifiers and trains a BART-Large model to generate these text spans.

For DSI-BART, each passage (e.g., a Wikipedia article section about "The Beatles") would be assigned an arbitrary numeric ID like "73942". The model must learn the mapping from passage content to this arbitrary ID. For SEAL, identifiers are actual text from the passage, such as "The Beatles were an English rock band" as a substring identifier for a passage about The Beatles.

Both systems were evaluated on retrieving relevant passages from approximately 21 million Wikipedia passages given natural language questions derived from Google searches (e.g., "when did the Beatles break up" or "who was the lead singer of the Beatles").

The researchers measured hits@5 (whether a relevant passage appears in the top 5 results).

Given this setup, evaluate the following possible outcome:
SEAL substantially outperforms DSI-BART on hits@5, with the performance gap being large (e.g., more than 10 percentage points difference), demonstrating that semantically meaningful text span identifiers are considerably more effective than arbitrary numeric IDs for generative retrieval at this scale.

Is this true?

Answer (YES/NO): YES